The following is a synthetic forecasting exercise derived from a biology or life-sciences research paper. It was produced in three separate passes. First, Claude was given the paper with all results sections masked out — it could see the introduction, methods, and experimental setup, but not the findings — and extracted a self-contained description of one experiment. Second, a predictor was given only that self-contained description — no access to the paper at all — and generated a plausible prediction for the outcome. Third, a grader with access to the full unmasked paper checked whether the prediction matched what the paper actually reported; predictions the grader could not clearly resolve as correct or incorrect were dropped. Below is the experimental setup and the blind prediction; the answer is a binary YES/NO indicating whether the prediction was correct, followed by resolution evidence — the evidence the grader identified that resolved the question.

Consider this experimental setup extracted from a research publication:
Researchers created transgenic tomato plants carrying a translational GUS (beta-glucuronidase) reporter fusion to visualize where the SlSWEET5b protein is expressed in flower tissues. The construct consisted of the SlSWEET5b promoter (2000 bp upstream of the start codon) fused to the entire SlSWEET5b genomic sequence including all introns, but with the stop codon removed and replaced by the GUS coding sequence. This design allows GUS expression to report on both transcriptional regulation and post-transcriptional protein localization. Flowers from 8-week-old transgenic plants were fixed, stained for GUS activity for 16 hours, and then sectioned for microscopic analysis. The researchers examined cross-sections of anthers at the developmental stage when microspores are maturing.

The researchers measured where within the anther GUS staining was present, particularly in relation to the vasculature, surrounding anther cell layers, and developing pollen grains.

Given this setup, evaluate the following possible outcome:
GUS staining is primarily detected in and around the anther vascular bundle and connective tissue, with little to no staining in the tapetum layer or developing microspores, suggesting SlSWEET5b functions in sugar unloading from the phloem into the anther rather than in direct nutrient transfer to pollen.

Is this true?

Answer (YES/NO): NO